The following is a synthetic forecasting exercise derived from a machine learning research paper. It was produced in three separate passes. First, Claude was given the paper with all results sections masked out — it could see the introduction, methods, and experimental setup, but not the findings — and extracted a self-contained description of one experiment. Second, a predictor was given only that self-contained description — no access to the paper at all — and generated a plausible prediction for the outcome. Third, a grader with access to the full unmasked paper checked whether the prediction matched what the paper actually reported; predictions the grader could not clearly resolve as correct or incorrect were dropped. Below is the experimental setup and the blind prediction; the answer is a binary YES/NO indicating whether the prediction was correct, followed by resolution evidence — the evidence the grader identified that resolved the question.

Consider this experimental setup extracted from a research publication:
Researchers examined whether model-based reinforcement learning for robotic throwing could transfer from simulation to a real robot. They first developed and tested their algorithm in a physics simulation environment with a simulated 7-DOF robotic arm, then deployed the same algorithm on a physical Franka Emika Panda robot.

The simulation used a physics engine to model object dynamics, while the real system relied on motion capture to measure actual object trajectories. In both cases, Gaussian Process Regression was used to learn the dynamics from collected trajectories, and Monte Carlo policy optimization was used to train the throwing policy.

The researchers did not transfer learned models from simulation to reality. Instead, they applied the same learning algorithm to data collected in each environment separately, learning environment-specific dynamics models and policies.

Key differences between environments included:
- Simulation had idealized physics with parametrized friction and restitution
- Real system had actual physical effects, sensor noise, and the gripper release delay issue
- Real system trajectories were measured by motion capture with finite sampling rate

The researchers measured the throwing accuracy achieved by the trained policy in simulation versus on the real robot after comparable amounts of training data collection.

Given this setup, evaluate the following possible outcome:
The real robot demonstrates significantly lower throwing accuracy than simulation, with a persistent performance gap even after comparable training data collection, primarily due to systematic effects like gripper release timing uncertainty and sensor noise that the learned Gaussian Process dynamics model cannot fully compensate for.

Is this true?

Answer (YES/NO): NO